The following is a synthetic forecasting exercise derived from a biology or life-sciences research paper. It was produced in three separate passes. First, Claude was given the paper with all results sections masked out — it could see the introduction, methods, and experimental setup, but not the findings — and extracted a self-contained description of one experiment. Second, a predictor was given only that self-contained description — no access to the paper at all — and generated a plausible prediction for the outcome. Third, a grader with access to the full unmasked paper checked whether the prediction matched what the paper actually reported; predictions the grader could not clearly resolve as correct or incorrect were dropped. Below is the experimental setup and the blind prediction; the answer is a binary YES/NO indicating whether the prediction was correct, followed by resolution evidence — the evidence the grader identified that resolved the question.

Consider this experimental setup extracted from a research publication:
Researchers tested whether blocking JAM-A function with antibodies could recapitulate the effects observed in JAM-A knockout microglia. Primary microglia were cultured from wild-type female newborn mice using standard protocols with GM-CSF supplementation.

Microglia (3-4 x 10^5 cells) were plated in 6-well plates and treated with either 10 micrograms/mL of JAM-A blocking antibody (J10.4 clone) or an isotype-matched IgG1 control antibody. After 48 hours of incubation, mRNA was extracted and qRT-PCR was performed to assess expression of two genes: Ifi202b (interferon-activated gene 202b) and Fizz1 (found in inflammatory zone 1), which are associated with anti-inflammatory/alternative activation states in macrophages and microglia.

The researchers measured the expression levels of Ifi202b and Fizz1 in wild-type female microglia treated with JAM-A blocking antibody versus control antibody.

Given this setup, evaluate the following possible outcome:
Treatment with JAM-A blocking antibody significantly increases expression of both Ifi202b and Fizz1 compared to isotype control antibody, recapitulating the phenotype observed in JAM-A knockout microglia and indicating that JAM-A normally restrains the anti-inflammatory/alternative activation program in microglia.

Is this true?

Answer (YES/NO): YES